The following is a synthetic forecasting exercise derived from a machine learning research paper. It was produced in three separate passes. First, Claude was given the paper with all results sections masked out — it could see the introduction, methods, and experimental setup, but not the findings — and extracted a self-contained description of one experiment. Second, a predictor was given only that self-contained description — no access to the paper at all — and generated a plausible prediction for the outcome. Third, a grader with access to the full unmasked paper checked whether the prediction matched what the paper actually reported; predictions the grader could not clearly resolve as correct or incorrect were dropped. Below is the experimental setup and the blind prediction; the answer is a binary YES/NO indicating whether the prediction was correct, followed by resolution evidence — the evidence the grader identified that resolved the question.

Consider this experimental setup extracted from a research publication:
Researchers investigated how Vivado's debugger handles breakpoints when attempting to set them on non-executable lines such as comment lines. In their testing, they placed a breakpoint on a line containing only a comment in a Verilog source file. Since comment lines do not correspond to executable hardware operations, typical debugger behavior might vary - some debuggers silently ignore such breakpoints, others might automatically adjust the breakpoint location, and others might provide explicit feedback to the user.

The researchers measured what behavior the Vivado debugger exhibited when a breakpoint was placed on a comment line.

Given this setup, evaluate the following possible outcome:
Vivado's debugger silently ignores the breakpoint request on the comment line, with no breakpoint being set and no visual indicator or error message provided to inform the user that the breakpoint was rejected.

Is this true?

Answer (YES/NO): NO